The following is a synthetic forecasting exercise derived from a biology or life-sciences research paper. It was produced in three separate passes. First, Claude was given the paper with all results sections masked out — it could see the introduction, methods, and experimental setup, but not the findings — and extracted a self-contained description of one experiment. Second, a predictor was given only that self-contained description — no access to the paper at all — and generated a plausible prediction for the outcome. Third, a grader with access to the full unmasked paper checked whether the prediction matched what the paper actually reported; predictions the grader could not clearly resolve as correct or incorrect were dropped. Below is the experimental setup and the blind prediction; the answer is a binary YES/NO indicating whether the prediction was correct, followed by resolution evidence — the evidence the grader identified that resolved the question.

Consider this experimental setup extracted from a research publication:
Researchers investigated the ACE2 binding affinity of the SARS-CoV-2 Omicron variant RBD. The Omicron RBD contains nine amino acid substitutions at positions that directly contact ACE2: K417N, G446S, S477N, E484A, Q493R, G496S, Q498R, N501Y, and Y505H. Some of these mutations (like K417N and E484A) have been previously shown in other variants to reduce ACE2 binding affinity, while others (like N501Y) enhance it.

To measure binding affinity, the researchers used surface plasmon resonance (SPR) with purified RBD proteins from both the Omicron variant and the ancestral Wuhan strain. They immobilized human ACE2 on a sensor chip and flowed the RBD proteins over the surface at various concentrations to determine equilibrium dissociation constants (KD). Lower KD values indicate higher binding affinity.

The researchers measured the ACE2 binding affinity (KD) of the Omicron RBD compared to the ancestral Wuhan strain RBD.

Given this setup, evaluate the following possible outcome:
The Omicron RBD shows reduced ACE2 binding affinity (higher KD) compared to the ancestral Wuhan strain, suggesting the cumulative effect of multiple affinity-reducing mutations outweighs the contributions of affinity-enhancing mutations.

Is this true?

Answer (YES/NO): NO